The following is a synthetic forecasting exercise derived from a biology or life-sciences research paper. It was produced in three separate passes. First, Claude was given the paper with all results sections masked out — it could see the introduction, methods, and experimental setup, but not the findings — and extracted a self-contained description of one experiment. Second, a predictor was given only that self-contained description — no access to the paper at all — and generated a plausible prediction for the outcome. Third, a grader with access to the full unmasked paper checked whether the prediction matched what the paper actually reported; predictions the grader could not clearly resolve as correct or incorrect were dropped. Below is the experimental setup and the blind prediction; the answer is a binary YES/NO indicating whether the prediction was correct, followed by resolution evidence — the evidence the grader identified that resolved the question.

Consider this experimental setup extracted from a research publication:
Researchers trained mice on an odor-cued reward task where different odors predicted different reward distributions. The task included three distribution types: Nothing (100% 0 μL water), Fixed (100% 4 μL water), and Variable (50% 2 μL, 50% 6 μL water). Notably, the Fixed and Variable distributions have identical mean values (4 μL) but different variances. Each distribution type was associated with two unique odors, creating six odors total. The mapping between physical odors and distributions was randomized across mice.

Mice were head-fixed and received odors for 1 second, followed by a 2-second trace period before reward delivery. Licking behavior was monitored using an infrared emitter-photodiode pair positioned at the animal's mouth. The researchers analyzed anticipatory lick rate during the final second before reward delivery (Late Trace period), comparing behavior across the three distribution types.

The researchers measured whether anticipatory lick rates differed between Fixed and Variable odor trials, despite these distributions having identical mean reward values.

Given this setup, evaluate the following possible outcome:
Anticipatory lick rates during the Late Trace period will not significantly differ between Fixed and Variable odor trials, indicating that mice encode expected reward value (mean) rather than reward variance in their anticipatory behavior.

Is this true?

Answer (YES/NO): YES